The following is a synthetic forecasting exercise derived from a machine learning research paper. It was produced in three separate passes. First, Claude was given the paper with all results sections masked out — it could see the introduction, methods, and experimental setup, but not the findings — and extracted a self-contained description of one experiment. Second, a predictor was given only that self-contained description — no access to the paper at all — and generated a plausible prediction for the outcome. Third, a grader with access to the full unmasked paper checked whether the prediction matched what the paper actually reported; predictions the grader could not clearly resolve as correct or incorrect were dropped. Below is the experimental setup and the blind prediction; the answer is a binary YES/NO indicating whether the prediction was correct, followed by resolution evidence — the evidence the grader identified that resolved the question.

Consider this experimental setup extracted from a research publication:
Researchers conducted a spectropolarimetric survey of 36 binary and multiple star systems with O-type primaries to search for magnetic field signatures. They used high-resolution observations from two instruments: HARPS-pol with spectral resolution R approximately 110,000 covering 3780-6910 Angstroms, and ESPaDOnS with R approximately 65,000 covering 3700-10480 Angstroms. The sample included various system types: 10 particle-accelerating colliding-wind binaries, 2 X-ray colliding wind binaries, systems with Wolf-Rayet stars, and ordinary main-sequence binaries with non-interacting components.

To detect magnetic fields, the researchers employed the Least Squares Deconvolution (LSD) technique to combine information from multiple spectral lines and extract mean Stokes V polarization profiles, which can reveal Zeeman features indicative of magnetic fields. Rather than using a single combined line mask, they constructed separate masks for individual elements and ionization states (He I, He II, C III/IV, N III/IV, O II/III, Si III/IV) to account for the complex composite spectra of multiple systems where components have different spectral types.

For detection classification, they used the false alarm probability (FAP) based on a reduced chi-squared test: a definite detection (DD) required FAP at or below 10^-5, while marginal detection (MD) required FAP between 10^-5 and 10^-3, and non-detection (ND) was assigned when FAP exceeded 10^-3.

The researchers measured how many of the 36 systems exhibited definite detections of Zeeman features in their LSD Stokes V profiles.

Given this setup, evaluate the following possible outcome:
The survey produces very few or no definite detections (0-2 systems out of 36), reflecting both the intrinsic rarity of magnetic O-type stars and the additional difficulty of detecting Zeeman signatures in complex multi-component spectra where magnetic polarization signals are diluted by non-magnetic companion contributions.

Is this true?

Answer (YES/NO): NO